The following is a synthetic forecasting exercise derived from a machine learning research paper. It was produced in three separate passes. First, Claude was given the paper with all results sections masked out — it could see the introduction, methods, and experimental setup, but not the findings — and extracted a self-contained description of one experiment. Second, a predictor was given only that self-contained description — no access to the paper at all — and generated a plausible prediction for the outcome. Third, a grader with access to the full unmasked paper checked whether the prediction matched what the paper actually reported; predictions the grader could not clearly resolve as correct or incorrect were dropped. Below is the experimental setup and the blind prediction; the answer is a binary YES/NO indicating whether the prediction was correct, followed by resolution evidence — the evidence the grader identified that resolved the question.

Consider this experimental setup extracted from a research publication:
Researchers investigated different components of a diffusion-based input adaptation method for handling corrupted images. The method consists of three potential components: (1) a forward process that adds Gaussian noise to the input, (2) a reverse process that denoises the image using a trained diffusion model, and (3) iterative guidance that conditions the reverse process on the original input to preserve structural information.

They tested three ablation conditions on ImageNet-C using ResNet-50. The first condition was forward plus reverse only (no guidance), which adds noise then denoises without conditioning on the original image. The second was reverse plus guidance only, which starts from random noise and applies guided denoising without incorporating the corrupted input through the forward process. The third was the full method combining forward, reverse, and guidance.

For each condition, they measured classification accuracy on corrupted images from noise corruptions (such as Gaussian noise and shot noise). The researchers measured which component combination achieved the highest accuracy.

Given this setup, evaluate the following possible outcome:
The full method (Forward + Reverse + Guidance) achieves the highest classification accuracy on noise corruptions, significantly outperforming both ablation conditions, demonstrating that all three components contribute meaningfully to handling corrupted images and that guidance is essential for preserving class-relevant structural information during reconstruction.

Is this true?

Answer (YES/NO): YES